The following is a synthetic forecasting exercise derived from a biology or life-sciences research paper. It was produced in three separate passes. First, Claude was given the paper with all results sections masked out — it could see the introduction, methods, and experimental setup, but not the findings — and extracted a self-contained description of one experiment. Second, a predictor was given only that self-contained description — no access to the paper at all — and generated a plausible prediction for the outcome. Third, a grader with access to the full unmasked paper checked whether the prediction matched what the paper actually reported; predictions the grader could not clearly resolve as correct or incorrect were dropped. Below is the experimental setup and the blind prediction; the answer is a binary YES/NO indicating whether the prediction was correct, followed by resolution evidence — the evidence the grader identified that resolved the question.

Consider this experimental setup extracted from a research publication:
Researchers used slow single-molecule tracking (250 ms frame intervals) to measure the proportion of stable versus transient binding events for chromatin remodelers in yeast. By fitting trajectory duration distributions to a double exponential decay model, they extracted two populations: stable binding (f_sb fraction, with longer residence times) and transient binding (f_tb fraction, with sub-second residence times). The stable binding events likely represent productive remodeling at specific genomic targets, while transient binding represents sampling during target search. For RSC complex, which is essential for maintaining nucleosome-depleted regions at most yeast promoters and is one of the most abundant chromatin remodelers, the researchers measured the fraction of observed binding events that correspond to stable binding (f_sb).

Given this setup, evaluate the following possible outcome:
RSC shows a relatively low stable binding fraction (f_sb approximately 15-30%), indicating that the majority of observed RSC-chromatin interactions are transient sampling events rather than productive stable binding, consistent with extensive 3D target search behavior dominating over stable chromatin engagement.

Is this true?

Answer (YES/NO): YES